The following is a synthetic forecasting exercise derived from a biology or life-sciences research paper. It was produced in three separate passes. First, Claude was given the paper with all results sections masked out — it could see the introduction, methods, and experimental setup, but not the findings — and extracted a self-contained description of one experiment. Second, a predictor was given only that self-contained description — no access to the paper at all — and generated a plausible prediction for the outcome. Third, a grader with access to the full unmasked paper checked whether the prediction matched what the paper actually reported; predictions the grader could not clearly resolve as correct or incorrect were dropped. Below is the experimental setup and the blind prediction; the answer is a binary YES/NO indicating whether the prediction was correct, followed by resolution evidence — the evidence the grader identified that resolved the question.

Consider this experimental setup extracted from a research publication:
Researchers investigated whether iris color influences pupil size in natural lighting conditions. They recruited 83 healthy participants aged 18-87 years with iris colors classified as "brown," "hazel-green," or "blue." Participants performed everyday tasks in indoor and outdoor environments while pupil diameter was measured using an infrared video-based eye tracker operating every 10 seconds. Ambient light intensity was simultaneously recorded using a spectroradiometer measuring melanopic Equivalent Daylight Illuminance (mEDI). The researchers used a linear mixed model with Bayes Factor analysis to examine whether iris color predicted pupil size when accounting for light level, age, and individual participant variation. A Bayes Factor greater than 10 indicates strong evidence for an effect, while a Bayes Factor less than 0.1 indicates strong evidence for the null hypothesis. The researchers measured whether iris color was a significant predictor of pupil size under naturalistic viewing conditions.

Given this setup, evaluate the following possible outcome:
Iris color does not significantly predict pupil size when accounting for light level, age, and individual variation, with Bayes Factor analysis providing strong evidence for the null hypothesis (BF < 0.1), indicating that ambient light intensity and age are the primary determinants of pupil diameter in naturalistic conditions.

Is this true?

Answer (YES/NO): YES